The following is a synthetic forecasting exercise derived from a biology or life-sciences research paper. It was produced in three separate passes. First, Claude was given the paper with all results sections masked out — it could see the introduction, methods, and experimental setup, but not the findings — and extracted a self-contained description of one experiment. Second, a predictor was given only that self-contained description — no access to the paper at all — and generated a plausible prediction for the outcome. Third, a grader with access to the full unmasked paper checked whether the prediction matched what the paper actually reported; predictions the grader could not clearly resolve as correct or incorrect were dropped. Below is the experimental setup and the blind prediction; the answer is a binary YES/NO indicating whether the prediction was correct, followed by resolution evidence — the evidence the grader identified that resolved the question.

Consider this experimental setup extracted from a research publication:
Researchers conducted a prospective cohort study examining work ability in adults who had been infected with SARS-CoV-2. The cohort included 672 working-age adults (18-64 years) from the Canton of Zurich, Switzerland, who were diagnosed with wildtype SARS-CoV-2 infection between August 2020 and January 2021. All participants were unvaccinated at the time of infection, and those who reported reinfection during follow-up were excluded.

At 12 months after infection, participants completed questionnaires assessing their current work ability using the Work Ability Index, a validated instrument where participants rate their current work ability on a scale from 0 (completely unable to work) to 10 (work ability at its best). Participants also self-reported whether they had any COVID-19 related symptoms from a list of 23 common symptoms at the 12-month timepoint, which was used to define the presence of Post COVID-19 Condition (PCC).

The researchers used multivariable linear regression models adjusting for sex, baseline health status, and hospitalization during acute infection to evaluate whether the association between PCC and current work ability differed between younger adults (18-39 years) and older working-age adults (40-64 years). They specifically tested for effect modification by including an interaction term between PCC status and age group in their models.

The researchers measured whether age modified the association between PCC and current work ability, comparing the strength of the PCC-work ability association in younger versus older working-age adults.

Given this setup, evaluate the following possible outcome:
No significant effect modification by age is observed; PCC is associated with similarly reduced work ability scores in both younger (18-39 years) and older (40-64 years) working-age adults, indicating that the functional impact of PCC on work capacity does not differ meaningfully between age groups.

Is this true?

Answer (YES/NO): NO